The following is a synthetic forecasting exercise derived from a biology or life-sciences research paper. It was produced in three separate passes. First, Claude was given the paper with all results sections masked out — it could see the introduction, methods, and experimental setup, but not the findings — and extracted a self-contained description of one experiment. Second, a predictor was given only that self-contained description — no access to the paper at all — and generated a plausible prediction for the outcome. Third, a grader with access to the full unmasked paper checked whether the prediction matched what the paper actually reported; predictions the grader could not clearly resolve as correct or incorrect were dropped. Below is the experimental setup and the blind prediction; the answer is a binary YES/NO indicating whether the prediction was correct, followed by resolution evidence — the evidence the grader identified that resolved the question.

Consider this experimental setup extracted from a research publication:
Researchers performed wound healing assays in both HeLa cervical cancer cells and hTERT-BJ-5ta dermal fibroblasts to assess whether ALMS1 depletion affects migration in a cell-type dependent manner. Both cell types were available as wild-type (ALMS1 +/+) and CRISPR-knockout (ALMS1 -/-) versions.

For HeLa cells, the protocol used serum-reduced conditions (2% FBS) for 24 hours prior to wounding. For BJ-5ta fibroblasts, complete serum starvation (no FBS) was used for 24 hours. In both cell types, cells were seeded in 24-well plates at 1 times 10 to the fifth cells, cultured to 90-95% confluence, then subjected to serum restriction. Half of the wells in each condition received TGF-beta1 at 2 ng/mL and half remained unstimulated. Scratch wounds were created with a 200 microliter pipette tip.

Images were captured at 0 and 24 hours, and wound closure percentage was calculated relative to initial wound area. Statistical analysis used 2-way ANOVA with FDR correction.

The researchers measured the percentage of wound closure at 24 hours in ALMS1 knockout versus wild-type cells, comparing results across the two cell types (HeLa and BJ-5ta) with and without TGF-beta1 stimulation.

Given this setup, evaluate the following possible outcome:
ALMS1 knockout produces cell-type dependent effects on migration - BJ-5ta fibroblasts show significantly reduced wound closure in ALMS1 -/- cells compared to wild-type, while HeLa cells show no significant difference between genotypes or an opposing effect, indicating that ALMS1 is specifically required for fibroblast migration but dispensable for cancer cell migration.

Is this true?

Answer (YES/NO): NO